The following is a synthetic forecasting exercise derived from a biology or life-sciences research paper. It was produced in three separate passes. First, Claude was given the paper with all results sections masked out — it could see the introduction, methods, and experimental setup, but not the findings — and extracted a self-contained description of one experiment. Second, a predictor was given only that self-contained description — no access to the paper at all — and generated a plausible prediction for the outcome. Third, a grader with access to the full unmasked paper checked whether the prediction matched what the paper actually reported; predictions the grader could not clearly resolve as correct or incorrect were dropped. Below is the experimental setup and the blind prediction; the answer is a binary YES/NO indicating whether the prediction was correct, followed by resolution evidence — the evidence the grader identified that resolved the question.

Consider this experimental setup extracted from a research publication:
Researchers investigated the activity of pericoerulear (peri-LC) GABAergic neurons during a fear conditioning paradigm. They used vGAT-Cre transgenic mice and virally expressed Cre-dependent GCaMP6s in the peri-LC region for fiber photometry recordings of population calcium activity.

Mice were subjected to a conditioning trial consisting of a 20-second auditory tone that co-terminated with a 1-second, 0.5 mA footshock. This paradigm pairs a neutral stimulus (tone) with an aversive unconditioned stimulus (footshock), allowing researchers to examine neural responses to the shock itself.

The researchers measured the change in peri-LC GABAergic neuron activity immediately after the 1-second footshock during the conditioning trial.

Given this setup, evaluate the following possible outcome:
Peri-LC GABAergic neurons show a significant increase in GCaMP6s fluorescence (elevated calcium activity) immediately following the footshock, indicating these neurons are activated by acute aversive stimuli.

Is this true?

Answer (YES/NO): YES